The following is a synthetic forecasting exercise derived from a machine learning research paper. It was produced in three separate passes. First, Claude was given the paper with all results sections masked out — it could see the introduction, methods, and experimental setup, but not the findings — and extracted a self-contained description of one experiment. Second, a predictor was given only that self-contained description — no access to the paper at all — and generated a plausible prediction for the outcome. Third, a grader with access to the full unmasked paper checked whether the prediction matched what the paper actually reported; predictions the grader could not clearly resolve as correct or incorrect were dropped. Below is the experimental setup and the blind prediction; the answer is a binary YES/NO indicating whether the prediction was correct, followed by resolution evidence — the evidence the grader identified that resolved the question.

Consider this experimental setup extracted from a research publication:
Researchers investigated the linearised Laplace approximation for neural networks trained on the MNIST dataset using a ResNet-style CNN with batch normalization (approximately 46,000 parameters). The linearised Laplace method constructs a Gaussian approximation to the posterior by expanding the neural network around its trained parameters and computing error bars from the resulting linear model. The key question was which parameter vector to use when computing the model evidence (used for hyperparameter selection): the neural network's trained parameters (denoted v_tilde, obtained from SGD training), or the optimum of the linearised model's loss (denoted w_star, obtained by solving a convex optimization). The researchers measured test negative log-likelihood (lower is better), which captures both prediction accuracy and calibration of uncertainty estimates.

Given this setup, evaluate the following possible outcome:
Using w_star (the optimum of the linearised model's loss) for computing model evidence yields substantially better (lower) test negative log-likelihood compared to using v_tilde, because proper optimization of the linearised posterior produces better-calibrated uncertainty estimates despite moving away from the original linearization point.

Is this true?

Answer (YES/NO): YES